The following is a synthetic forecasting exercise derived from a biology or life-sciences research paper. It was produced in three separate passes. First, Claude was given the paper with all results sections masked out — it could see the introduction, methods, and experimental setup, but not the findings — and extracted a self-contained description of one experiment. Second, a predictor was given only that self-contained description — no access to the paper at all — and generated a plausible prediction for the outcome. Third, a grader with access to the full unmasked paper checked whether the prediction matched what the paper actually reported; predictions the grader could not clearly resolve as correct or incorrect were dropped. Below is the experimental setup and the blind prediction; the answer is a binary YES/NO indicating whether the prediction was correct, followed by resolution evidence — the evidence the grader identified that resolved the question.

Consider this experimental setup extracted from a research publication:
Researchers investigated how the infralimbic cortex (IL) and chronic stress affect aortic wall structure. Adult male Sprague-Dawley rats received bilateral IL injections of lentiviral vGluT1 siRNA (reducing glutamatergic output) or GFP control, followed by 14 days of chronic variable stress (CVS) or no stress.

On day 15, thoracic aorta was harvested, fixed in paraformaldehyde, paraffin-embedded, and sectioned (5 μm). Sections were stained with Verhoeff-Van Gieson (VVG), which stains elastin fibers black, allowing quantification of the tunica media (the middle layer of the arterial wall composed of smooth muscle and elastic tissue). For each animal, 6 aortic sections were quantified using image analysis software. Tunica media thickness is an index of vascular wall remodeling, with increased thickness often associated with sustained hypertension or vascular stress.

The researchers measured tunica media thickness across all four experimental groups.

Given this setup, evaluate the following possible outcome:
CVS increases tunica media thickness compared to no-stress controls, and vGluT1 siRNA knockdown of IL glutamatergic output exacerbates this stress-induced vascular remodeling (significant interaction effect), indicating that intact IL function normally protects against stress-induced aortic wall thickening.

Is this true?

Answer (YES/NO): YES